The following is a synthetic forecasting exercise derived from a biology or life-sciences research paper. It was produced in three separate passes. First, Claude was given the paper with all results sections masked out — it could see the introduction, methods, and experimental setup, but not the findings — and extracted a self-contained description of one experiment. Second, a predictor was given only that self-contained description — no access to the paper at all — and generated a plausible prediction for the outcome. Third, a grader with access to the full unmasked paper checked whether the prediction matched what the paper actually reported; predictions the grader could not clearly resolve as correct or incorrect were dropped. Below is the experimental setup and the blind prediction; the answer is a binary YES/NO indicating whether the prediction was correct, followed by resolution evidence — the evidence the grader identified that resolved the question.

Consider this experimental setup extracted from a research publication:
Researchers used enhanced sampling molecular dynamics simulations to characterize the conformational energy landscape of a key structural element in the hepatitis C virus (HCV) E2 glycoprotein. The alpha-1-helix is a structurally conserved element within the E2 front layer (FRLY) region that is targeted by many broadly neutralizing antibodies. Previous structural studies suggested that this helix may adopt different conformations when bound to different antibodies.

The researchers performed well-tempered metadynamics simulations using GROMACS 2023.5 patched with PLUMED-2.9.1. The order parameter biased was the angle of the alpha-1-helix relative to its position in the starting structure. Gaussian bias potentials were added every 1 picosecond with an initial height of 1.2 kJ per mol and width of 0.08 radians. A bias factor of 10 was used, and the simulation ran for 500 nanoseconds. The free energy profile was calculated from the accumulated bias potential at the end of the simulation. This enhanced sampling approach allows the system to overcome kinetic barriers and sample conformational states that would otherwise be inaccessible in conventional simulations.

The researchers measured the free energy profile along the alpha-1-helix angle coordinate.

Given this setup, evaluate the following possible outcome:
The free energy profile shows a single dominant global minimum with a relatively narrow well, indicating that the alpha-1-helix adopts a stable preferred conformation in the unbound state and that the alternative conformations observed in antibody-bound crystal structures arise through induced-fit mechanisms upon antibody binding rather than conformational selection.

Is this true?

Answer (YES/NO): NO